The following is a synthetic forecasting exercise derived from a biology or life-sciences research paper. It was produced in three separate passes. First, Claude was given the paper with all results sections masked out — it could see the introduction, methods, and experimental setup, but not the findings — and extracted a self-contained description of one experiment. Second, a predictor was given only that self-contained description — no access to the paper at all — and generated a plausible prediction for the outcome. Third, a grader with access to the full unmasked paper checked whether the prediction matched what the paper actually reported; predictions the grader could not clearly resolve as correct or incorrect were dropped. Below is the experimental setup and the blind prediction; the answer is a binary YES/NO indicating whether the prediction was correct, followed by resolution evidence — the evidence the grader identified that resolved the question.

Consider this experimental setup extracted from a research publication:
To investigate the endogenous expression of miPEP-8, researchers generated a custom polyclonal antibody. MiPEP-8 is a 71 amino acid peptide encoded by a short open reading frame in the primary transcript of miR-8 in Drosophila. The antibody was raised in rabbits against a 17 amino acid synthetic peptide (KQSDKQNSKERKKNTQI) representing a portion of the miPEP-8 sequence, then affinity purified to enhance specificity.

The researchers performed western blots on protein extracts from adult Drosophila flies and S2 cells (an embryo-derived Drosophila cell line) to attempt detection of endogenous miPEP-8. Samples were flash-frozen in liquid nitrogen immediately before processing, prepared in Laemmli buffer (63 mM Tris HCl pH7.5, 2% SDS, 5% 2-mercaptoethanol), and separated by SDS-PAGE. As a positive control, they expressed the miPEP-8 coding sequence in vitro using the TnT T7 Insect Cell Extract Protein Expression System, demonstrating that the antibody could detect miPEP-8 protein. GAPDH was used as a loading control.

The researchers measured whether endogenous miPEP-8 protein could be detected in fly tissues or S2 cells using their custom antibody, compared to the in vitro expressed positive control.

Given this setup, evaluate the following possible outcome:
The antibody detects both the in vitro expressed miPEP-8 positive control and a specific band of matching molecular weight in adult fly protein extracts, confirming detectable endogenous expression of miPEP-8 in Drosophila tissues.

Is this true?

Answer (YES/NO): YES